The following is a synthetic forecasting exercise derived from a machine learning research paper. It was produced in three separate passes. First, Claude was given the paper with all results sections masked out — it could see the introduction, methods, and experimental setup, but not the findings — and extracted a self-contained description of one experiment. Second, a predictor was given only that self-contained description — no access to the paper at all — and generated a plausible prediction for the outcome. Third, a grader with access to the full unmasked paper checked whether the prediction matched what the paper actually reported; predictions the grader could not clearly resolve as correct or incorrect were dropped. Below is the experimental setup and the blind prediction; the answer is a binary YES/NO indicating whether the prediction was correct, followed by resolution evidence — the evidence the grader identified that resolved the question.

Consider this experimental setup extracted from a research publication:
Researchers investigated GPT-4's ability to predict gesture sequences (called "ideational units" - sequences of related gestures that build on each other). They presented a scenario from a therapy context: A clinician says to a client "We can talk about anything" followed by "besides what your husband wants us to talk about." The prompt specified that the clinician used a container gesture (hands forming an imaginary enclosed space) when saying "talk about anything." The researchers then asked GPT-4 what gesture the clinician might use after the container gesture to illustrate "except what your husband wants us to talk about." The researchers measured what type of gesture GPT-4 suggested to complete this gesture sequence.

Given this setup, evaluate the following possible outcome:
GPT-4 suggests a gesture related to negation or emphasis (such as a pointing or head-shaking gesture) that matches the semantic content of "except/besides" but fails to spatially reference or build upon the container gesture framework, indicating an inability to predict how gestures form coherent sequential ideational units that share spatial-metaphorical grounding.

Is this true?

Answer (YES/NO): NO